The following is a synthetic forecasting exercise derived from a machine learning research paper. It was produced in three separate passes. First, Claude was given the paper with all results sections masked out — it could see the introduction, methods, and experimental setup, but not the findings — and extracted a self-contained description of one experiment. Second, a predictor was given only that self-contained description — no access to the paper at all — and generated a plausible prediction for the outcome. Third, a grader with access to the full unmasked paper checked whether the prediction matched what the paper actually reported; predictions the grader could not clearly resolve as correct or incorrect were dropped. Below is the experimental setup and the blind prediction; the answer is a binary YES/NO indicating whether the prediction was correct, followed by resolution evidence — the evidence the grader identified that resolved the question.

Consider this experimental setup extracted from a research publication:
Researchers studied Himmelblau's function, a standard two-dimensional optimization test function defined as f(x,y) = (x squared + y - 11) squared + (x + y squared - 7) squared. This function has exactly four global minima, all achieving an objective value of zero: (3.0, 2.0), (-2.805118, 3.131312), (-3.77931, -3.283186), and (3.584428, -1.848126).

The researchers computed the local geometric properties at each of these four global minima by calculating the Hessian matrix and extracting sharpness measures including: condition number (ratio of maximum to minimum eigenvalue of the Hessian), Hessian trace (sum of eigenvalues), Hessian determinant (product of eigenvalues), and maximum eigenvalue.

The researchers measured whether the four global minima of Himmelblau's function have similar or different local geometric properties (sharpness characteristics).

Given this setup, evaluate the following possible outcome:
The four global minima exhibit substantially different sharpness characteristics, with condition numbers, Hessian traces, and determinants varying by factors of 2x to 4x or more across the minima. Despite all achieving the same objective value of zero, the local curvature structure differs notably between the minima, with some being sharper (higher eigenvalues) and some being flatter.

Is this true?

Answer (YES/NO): NO